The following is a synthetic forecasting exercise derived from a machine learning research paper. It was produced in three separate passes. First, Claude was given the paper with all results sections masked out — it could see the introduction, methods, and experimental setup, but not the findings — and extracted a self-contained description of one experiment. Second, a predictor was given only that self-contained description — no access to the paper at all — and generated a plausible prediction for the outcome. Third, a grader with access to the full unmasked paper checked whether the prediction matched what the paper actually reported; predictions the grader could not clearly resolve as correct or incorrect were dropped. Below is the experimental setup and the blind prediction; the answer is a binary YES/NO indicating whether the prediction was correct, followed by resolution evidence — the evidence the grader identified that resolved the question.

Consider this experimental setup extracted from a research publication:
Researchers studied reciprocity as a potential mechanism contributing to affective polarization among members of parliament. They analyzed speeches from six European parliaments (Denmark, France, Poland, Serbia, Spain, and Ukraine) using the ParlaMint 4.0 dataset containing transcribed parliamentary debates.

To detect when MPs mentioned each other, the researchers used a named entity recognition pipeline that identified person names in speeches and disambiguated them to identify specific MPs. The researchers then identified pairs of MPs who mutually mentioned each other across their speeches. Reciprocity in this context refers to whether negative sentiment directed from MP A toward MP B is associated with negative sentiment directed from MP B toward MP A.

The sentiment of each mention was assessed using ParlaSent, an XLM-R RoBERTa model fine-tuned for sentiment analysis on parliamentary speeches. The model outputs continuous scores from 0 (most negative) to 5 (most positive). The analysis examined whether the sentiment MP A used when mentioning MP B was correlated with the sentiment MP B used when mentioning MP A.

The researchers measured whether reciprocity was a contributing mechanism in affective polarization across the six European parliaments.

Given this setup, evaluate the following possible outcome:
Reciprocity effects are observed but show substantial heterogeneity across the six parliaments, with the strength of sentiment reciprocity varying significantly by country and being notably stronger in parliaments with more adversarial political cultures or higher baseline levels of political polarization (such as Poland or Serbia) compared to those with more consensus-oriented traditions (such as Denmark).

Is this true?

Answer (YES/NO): NO